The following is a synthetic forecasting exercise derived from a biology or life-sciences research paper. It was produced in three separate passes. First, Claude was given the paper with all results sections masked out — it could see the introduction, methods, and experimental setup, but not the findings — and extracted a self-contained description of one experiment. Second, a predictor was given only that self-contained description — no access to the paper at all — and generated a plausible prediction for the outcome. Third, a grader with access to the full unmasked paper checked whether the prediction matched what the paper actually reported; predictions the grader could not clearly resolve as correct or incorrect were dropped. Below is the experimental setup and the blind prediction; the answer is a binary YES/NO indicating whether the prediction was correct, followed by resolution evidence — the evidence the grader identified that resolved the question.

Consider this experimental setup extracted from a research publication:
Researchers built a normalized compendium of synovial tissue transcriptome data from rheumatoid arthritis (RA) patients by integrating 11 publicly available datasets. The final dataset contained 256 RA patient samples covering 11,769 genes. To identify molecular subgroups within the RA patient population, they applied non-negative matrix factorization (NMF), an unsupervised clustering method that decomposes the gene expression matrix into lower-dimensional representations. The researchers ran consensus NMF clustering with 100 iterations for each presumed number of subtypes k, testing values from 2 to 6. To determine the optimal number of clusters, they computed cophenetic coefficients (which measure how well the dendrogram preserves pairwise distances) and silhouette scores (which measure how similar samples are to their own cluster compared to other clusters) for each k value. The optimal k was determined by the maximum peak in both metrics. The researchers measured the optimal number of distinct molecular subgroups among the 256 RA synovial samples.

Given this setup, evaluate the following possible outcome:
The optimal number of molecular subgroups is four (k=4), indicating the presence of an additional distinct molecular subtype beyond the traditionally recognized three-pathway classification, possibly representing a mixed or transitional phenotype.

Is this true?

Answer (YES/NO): NO